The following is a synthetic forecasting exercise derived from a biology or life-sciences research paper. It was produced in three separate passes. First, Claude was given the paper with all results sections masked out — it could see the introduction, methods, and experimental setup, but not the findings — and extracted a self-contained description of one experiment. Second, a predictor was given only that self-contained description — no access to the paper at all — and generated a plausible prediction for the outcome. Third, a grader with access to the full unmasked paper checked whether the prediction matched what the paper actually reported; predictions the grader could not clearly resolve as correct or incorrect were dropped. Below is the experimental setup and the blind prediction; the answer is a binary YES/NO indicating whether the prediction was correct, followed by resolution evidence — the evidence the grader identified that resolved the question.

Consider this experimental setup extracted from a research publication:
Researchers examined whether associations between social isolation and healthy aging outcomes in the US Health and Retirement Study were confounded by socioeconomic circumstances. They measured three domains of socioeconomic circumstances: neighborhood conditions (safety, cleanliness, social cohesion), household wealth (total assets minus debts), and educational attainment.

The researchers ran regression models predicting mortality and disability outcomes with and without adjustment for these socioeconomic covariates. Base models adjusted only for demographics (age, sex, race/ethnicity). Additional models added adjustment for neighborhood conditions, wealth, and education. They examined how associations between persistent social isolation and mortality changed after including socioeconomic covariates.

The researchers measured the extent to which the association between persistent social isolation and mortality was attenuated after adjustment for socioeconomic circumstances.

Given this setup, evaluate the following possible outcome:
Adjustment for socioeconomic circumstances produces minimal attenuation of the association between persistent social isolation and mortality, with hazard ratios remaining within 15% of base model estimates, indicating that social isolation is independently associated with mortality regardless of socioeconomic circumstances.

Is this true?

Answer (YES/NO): NO